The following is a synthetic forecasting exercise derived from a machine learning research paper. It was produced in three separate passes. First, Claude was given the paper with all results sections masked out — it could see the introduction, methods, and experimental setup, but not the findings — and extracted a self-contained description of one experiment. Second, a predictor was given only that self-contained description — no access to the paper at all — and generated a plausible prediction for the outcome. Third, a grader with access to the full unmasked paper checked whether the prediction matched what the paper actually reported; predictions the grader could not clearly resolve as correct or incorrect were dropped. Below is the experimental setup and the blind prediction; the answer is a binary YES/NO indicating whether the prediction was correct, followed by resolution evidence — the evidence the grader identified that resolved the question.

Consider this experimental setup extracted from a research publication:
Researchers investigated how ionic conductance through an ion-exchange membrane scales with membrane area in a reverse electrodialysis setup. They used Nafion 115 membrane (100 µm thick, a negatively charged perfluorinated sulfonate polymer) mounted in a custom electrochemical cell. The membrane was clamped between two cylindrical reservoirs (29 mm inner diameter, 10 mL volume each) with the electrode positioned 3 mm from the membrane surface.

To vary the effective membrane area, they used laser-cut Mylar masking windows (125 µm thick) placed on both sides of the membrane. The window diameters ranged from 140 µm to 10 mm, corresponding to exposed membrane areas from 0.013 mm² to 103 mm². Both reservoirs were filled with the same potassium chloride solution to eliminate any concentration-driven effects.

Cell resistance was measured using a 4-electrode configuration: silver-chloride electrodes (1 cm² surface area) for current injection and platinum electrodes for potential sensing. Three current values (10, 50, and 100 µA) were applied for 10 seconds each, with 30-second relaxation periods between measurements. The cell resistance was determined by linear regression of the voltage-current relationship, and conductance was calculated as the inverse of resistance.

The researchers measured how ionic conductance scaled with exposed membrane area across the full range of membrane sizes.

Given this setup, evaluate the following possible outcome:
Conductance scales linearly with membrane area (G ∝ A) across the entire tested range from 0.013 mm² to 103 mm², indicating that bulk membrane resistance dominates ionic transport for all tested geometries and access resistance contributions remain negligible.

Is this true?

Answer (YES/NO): NO